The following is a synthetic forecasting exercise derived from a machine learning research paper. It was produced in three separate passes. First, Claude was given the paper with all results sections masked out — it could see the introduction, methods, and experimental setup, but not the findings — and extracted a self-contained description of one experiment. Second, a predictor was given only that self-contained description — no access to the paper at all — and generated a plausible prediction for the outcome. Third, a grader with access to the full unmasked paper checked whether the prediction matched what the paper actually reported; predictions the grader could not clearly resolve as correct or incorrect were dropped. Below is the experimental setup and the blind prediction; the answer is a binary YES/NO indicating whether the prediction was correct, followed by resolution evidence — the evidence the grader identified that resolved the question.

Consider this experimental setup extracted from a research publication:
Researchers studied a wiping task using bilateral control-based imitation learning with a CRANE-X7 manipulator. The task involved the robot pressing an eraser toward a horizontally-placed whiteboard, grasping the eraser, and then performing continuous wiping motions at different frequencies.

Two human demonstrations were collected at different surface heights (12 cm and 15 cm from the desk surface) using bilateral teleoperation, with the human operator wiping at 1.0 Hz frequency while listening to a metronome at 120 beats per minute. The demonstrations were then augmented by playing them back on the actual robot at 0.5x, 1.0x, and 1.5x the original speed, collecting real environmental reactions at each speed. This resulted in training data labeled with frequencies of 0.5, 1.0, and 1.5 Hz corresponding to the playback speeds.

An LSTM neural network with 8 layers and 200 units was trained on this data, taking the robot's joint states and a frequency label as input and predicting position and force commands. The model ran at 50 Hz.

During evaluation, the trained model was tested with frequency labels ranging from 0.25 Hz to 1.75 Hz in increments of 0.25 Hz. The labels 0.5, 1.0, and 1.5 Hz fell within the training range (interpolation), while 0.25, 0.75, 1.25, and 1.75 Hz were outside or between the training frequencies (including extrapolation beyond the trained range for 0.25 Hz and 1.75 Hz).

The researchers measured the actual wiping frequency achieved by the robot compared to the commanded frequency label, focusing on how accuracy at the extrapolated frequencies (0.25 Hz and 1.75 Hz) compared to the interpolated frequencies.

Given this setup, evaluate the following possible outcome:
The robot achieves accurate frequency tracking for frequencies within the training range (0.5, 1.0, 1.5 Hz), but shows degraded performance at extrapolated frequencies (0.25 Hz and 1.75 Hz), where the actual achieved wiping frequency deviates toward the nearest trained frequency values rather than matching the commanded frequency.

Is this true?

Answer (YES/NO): NO